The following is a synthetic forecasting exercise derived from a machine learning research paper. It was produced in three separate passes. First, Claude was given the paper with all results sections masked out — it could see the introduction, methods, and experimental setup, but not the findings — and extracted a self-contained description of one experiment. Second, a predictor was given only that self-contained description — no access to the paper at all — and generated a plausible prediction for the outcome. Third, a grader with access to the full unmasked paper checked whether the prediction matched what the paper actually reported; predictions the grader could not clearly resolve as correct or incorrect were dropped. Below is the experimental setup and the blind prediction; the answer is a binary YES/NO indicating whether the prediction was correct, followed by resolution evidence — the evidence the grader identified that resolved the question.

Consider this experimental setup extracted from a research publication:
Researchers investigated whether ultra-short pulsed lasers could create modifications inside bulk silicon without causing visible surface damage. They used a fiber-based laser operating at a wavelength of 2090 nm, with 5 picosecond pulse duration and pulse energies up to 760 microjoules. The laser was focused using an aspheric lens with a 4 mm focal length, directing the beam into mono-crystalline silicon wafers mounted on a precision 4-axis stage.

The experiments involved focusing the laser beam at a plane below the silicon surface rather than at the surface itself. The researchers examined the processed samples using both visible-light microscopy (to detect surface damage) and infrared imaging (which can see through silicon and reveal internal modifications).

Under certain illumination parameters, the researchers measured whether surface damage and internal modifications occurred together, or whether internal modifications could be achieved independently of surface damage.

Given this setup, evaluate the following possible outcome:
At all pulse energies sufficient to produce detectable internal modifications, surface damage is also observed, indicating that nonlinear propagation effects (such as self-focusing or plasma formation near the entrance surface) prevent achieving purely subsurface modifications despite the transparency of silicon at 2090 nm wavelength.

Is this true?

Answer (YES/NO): NO